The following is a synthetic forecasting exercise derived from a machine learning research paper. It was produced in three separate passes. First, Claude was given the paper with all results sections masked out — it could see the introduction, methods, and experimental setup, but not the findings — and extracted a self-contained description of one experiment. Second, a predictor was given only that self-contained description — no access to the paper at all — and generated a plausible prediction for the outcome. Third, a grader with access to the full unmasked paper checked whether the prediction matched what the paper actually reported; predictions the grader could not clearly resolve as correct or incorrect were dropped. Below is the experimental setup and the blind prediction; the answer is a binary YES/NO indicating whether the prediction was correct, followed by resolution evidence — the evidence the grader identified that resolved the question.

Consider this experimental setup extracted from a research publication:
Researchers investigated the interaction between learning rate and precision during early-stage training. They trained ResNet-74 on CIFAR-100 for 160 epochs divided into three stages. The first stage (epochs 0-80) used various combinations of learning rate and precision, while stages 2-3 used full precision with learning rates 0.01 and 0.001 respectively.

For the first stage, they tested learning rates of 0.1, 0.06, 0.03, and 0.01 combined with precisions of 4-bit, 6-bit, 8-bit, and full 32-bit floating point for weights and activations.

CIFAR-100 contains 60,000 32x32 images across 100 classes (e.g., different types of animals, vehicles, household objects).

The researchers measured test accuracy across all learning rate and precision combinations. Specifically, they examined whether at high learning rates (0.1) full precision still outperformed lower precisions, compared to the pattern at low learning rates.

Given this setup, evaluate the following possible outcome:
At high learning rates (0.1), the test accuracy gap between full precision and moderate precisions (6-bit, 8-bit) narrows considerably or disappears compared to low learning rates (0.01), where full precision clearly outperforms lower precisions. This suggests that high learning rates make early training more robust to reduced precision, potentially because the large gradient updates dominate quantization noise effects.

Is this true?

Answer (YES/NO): NO